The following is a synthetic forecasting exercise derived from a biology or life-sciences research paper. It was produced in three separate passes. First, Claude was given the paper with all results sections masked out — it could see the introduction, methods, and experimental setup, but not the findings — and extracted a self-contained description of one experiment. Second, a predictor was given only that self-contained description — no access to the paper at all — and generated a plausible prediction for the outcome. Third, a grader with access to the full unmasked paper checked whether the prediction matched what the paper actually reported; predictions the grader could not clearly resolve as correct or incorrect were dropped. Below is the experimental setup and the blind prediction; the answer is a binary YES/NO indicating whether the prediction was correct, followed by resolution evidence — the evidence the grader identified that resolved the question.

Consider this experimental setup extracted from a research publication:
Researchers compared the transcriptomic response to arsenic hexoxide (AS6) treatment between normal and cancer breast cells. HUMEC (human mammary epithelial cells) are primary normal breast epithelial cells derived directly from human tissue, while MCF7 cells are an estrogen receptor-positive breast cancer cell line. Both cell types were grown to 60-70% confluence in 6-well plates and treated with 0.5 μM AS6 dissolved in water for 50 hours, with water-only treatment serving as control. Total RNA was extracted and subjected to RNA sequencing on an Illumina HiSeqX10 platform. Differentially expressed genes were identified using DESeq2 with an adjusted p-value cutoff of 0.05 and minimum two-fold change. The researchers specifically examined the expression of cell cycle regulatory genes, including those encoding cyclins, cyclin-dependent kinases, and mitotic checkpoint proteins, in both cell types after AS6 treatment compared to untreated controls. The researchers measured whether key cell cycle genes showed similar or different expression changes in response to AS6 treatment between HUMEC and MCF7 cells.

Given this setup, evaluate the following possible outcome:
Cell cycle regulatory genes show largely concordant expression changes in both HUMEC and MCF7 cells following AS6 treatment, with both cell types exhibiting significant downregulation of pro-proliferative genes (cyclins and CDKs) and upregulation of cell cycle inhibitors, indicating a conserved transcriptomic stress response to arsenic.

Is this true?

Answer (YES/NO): NO